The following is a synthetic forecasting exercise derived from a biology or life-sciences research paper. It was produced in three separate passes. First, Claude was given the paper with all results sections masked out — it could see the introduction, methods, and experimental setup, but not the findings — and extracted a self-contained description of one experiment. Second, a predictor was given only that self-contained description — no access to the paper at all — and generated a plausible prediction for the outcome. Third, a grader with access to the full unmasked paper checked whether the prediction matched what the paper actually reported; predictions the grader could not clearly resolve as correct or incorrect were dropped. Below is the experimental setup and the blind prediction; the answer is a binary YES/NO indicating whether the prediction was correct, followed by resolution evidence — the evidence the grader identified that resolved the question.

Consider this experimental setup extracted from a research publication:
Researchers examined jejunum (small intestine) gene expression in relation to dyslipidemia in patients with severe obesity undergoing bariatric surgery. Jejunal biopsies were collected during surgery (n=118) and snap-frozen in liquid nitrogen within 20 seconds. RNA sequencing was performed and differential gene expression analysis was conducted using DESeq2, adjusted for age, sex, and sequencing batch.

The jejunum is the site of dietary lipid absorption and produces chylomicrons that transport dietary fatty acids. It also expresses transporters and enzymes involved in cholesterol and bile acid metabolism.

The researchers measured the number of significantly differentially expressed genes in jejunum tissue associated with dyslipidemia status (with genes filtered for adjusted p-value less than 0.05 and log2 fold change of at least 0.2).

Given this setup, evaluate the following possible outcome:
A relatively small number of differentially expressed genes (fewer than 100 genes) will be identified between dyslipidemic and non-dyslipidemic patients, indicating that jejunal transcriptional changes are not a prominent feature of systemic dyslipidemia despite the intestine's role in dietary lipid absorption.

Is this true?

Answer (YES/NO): YES